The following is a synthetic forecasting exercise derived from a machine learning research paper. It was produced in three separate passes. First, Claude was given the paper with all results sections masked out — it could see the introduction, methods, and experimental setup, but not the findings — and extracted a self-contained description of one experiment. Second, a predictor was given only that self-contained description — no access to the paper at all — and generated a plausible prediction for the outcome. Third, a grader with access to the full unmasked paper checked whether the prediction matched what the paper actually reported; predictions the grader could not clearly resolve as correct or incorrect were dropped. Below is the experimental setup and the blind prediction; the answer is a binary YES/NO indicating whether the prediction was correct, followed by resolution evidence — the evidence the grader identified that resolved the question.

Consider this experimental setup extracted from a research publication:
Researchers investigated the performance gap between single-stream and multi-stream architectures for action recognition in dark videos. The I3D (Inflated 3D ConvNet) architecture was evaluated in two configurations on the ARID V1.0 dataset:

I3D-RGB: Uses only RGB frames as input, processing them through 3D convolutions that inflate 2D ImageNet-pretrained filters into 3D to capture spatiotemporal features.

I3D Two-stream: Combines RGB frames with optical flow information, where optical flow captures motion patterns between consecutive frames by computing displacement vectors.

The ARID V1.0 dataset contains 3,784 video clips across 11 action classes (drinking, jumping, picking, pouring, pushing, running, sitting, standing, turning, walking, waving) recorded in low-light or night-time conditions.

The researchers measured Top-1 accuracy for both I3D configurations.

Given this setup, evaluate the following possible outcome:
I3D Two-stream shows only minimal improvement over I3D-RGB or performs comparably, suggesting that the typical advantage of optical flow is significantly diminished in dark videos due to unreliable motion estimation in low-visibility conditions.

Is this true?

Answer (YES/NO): NO